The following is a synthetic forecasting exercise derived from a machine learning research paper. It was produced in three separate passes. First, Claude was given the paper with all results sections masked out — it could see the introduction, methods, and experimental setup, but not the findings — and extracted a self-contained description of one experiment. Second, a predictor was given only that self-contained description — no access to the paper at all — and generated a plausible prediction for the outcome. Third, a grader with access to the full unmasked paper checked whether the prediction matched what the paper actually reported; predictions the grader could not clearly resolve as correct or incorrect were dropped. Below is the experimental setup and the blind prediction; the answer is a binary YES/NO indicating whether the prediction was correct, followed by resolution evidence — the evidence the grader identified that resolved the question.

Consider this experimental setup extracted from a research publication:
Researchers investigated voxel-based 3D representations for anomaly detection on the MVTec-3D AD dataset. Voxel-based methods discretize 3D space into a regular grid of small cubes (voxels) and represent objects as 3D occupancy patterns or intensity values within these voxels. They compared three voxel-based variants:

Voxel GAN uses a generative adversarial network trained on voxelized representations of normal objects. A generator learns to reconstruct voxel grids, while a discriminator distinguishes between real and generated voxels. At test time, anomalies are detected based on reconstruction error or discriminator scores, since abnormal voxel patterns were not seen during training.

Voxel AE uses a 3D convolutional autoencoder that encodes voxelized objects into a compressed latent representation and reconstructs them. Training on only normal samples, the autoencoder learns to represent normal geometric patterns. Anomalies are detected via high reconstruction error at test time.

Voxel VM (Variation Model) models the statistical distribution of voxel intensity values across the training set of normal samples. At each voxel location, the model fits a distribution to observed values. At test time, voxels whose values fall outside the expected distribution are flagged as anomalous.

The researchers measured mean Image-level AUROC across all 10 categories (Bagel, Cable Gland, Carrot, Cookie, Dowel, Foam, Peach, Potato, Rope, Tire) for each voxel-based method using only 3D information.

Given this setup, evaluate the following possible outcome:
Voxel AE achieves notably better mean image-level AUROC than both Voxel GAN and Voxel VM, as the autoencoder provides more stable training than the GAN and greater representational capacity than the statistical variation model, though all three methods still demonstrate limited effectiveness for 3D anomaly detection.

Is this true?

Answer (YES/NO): NO